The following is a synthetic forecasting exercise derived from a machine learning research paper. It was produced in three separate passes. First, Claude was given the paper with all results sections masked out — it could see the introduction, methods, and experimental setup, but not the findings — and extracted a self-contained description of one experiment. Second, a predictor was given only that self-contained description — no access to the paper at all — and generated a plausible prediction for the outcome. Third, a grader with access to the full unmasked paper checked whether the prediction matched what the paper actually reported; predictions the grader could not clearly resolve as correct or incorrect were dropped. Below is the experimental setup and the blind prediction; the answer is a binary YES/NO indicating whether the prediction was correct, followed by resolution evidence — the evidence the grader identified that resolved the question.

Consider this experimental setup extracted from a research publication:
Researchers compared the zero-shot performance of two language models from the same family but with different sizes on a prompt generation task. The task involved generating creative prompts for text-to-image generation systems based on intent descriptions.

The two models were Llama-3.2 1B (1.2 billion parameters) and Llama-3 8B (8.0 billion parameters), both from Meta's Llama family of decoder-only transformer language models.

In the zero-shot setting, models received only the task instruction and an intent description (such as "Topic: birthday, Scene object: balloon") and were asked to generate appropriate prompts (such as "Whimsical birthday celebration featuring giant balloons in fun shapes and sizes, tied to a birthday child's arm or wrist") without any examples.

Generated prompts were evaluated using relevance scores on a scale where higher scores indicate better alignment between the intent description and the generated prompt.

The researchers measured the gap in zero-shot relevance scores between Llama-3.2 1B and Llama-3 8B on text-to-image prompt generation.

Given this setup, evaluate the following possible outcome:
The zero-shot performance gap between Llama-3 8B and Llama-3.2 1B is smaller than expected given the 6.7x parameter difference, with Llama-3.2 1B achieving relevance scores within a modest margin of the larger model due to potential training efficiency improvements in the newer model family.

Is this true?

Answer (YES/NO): NO